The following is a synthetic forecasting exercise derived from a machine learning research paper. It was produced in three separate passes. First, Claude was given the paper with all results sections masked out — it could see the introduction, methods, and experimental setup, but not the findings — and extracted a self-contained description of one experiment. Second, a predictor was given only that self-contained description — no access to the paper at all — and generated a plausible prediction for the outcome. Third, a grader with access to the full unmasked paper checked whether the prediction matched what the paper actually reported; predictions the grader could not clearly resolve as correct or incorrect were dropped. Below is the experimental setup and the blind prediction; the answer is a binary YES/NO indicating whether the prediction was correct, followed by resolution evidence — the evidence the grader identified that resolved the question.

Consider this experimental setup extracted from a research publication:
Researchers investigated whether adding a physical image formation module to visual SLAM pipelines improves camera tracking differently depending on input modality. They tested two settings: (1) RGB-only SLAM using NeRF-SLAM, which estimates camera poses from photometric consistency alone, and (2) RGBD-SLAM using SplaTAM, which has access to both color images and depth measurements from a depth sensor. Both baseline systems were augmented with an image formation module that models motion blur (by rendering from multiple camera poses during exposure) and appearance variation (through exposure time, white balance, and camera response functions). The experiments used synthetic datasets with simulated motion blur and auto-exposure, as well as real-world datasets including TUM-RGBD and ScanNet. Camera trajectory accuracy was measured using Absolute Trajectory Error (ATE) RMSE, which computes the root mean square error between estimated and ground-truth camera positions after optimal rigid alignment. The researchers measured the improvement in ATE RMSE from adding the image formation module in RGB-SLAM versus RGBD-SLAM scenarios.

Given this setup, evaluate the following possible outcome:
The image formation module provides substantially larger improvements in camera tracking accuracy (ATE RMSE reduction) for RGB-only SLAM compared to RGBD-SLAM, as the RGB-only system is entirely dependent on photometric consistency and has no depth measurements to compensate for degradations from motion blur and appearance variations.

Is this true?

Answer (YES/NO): YES